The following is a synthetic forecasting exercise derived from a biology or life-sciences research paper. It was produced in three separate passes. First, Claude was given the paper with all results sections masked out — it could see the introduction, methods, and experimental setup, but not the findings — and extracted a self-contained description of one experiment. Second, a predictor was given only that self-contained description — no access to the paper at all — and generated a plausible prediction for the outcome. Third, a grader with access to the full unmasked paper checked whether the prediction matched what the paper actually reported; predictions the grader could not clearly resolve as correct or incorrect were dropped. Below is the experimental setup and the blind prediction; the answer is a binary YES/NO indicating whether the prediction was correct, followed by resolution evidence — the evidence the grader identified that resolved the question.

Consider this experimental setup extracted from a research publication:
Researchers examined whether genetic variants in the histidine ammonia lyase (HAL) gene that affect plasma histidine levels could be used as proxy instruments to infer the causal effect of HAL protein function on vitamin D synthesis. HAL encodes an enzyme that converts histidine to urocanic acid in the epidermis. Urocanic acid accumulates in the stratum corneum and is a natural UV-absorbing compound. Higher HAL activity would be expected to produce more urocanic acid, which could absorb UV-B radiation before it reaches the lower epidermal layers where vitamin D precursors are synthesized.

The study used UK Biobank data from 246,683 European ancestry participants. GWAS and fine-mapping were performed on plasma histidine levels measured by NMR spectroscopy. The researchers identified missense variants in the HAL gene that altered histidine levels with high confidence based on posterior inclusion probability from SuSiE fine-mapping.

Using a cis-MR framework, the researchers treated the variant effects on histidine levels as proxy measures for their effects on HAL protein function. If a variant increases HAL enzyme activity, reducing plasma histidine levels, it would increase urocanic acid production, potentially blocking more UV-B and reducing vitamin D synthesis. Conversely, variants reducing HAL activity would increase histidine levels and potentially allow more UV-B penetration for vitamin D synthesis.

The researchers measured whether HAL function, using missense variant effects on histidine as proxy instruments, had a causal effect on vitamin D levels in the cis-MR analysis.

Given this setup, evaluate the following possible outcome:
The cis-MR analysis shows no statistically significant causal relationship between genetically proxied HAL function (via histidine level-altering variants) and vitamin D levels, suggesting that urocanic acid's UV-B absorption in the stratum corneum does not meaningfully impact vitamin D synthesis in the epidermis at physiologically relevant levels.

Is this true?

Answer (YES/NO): NO